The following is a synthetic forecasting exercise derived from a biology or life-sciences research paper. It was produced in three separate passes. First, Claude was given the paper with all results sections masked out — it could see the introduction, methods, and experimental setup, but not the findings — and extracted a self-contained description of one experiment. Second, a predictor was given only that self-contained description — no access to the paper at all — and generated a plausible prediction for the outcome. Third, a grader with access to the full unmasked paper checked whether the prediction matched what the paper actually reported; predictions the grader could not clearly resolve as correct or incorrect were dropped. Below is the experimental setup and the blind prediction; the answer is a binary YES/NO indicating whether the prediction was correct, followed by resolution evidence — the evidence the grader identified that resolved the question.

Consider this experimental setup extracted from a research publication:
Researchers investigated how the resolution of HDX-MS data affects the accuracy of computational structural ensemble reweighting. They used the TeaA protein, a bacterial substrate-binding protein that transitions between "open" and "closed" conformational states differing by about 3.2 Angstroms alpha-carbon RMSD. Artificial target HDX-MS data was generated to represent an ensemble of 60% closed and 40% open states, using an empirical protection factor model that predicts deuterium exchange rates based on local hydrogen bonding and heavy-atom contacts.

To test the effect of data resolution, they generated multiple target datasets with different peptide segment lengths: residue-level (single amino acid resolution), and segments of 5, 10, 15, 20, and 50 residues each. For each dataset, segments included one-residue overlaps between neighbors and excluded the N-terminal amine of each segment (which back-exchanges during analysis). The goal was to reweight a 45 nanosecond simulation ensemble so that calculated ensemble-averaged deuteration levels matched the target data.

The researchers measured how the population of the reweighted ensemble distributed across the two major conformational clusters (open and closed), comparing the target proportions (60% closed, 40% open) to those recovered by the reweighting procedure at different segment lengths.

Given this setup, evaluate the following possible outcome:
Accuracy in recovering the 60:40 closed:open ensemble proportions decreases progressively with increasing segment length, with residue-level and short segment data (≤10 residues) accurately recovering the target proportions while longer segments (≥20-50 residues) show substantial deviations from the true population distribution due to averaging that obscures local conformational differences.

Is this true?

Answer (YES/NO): NO